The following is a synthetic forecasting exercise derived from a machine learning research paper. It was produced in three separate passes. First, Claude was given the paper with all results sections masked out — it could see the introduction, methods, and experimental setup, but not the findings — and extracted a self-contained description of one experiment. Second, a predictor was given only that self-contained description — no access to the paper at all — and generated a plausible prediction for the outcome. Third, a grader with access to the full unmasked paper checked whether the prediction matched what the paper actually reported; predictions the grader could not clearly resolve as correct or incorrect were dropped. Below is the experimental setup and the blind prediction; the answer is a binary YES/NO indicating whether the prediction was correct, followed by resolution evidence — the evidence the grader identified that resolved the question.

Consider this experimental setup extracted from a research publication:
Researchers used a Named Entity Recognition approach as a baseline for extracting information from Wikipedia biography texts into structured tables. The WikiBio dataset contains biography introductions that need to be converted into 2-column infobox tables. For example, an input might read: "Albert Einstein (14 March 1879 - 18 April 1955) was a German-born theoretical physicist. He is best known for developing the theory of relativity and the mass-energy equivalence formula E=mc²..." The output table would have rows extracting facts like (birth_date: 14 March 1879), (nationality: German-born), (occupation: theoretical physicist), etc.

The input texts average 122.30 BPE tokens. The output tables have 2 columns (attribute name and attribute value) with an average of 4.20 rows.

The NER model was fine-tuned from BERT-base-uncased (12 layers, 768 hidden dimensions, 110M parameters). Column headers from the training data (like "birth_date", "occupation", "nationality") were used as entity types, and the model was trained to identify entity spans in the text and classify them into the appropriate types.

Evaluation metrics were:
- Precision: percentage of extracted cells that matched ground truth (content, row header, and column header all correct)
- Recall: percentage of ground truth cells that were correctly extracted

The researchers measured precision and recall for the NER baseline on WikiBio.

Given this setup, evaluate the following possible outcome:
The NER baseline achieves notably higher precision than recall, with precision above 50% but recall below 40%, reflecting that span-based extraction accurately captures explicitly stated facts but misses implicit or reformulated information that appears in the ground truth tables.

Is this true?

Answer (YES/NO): NO